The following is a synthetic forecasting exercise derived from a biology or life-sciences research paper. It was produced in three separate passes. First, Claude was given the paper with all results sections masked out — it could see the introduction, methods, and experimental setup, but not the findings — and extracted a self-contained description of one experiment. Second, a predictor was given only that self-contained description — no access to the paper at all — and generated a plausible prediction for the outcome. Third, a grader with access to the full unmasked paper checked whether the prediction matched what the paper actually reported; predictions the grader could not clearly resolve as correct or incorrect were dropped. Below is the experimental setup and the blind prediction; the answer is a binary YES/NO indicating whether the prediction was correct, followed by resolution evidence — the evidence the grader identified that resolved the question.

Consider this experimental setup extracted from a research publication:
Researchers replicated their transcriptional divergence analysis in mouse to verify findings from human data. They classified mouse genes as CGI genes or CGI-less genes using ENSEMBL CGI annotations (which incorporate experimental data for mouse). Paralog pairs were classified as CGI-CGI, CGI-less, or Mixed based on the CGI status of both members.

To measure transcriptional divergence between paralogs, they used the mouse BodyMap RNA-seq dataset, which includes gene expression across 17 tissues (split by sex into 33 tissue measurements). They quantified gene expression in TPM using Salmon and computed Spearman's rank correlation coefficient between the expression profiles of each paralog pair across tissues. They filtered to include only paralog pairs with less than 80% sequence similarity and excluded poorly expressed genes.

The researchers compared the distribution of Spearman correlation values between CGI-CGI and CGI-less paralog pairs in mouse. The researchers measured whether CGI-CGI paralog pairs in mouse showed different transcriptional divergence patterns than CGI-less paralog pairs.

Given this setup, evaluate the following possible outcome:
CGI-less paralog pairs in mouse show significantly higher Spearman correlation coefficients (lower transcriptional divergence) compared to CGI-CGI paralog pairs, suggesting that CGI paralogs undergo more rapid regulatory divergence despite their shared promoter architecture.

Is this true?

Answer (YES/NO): NO